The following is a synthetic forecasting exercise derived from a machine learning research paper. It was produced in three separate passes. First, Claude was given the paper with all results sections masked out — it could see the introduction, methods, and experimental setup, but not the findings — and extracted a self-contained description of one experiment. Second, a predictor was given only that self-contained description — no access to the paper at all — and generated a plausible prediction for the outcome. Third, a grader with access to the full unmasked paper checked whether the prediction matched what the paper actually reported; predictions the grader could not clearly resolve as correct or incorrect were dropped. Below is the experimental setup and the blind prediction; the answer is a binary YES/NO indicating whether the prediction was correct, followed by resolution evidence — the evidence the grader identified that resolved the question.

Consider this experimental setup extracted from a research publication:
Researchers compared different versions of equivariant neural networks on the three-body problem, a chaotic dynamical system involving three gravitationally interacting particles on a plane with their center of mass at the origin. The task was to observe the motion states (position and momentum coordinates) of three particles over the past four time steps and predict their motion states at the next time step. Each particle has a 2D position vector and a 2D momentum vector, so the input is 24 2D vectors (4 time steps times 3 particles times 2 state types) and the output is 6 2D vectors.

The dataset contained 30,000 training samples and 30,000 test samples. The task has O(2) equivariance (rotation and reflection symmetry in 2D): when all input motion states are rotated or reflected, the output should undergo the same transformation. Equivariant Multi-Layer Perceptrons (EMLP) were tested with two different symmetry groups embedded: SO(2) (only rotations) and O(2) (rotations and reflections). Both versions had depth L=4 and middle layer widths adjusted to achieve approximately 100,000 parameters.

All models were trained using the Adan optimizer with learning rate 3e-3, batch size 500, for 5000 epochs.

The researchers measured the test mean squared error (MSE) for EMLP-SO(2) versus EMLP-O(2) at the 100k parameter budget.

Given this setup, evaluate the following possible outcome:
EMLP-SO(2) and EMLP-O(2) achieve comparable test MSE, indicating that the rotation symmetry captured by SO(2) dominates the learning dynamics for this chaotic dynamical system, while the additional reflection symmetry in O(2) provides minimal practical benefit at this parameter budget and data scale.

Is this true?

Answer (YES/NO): NO